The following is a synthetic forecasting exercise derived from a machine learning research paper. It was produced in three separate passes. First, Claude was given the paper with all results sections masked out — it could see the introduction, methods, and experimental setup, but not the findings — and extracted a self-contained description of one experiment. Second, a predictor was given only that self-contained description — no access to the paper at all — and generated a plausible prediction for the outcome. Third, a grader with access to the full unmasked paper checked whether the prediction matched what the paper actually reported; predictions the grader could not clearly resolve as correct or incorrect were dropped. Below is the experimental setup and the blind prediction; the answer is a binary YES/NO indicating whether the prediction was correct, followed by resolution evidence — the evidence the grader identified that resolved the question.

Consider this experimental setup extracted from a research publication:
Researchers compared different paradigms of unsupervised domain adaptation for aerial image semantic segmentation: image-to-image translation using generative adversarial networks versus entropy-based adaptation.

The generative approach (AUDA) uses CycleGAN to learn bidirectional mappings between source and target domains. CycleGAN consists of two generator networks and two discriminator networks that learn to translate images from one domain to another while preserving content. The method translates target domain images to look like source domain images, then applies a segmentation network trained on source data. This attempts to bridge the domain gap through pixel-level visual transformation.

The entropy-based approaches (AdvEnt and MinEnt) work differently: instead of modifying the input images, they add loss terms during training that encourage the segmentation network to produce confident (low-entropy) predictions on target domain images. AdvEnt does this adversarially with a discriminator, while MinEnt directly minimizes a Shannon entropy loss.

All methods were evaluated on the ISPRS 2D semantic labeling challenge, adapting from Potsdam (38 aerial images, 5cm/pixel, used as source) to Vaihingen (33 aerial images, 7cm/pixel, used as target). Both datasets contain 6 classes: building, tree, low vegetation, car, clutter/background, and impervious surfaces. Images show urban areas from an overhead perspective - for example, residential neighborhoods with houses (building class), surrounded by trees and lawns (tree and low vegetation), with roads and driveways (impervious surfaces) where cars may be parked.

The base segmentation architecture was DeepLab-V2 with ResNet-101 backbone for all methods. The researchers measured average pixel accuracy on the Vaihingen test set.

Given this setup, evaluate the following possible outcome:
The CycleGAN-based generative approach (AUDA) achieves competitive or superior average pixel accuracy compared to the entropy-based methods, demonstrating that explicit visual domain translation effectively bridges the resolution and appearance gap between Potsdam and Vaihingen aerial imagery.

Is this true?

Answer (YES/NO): YES